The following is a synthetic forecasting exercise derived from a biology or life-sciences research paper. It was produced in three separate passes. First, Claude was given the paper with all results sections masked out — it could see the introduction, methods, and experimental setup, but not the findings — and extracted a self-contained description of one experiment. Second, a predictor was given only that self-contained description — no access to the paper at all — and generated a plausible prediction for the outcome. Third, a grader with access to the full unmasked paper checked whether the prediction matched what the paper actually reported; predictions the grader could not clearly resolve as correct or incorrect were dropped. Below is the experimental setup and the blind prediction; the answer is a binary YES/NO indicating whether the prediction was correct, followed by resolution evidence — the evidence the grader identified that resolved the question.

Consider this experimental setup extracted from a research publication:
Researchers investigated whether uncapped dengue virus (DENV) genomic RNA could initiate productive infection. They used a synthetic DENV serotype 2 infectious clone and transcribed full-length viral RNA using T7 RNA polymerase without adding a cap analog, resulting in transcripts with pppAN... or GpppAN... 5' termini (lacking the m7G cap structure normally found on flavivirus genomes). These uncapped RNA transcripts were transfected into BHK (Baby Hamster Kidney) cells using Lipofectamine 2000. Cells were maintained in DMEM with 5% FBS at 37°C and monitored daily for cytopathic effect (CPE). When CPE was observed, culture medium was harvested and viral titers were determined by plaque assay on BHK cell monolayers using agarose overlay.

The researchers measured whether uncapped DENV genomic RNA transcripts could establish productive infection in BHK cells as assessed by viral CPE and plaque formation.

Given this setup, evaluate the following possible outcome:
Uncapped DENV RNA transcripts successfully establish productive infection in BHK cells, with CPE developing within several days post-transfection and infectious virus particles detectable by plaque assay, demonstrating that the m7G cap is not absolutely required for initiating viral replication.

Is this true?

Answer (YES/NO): YES